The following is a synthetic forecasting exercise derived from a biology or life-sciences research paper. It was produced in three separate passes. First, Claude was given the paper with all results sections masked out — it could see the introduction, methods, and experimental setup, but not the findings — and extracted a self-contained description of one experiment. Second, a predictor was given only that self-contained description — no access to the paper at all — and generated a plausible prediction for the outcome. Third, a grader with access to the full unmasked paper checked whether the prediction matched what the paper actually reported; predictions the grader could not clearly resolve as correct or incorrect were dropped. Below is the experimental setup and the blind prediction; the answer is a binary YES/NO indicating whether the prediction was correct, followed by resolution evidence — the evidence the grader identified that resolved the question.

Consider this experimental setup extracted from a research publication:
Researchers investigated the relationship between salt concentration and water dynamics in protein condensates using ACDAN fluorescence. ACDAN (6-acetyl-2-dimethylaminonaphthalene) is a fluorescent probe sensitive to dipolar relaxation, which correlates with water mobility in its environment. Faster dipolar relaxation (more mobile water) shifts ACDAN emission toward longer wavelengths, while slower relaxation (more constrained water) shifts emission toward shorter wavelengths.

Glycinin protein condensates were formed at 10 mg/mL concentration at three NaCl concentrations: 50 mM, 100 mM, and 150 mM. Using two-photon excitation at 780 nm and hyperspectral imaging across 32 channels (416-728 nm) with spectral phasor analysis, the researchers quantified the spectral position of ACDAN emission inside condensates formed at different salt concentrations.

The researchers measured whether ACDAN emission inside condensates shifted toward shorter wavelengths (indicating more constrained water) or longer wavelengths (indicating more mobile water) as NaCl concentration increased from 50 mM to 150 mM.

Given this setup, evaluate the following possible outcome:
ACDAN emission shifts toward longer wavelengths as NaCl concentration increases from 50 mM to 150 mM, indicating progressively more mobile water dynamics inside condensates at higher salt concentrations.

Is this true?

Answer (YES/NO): NO